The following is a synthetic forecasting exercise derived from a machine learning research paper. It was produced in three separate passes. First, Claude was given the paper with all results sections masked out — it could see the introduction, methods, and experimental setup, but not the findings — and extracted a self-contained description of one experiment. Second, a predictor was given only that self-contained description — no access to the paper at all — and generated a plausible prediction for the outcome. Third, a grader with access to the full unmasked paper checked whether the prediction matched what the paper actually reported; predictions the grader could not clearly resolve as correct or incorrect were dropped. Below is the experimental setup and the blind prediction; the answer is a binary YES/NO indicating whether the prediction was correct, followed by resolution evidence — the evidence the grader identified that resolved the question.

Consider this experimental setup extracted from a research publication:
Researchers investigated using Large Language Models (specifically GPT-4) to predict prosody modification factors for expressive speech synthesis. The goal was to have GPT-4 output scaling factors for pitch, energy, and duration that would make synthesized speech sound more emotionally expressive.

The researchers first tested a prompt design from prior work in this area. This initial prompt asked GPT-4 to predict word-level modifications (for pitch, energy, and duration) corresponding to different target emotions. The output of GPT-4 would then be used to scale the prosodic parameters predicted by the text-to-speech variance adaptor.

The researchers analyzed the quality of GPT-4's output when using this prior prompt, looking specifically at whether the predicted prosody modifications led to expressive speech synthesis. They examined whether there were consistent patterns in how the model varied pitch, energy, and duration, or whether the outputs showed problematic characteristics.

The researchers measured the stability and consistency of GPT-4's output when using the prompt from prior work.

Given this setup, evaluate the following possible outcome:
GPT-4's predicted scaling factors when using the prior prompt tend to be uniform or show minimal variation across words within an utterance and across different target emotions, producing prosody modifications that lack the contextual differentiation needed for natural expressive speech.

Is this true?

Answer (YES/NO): YES